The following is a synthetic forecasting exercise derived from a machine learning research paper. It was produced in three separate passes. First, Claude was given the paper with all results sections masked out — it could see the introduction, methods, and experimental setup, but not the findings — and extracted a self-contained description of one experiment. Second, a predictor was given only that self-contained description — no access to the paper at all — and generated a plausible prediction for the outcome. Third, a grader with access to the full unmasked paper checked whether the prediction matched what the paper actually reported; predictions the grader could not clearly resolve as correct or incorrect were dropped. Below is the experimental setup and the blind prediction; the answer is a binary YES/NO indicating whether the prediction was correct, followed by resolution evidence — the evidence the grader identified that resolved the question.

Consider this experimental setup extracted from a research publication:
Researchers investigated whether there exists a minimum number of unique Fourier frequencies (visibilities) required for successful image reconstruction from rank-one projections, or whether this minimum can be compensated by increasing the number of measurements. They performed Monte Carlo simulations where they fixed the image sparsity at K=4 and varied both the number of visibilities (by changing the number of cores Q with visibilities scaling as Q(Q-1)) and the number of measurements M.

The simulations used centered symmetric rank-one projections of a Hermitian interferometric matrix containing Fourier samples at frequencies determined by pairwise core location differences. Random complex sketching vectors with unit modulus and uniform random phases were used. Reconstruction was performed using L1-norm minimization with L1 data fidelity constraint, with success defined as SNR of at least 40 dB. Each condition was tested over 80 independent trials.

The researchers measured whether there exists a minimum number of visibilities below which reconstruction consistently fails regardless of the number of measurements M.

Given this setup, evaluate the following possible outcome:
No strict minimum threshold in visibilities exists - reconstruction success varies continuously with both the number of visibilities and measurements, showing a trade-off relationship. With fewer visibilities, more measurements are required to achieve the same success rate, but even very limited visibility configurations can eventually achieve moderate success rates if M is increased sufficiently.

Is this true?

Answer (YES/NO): NO